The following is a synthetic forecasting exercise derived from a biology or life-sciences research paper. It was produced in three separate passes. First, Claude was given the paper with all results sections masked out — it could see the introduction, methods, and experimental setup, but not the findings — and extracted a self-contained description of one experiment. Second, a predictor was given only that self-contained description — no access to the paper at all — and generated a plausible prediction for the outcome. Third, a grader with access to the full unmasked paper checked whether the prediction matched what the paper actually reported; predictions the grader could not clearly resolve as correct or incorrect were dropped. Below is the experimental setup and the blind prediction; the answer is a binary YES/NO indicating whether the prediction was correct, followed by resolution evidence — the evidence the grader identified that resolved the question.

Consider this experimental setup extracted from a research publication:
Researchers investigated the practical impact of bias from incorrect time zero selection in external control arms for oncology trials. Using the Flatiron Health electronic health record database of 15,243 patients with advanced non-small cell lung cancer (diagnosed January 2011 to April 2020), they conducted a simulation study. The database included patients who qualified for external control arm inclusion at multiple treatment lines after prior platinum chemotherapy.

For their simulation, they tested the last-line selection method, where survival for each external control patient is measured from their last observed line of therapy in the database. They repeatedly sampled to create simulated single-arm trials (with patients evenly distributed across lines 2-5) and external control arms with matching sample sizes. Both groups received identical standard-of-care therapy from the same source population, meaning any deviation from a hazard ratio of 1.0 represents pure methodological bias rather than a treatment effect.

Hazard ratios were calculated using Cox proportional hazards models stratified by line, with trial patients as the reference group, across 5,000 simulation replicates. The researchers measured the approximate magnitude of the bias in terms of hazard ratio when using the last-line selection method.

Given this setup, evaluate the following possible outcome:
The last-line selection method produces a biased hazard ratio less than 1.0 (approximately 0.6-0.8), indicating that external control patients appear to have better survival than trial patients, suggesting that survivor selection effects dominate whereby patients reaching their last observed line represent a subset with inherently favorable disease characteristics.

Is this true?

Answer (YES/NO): NO